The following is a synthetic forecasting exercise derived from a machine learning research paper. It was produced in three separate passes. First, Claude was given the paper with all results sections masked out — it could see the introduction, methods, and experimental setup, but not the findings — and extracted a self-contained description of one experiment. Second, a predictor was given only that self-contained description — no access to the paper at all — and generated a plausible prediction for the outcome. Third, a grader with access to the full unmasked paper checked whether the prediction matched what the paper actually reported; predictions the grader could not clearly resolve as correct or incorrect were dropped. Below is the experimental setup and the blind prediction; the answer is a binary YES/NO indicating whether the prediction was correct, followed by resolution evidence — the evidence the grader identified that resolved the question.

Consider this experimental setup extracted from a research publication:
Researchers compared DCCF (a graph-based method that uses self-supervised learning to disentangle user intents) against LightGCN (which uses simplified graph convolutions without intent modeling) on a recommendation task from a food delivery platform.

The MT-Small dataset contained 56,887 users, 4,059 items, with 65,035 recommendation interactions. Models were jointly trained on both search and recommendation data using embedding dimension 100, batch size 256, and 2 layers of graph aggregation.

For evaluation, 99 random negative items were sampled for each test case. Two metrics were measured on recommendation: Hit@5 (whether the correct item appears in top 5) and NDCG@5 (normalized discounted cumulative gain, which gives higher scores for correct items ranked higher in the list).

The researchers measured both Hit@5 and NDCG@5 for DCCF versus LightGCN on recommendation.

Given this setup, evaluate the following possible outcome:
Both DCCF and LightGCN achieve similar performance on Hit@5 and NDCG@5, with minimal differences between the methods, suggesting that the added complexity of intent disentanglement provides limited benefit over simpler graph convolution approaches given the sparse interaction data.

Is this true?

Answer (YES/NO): NO